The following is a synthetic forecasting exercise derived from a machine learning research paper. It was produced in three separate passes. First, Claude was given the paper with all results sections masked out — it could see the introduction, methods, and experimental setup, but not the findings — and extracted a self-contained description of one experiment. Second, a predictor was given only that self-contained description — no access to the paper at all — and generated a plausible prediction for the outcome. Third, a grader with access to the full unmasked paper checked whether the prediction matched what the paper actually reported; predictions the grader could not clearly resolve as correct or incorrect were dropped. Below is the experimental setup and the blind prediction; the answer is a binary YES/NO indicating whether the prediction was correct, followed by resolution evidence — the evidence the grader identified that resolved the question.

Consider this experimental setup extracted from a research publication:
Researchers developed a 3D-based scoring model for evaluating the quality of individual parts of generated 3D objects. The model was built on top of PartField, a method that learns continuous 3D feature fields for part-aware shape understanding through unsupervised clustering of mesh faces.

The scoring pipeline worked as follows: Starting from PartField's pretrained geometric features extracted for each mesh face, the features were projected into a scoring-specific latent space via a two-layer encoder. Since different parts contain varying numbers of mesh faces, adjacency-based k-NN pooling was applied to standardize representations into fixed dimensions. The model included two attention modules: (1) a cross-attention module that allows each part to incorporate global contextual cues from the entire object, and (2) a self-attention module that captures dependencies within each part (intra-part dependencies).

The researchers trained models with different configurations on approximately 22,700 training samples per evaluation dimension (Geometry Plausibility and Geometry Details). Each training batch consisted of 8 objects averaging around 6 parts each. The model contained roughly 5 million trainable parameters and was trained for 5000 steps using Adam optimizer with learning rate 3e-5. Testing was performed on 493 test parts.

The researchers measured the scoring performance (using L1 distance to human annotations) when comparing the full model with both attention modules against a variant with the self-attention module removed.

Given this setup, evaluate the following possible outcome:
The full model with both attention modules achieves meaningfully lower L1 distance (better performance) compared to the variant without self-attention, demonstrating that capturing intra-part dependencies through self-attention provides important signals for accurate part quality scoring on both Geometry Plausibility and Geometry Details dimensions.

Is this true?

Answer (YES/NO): YES